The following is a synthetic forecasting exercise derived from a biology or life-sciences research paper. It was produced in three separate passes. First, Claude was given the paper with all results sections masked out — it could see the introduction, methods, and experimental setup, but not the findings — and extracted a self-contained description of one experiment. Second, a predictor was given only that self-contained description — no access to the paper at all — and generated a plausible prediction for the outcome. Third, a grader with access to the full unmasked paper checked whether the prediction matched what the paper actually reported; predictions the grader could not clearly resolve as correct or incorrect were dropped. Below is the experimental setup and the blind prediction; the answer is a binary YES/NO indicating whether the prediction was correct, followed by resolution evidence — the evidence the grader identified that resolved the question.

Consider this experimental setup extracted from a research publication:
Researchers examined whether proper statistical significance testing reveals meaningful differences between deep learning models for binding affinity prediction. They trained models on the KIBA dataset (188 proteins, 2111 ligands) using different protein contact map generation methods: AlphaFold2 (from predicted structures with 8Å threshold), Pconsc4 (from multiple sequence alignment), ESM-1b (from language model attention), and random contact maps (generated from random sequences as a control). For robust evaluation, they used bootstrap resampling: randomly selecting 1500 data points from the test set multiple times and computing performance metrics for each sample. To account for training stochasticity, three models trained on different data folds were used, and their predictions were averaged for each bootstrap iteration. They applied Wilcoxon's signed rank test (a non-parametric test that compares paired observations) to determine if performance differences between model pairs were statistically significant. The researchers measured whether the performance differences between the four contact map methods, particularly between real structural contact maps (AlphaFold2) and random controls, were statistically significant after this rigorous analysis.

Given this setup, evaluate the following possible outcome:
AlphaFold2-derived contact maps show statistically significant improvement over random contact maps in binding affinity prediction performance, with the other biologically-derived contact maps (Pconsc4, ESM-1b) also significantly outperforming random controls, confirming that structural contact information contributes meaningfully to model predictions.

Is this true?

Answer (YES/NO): NO